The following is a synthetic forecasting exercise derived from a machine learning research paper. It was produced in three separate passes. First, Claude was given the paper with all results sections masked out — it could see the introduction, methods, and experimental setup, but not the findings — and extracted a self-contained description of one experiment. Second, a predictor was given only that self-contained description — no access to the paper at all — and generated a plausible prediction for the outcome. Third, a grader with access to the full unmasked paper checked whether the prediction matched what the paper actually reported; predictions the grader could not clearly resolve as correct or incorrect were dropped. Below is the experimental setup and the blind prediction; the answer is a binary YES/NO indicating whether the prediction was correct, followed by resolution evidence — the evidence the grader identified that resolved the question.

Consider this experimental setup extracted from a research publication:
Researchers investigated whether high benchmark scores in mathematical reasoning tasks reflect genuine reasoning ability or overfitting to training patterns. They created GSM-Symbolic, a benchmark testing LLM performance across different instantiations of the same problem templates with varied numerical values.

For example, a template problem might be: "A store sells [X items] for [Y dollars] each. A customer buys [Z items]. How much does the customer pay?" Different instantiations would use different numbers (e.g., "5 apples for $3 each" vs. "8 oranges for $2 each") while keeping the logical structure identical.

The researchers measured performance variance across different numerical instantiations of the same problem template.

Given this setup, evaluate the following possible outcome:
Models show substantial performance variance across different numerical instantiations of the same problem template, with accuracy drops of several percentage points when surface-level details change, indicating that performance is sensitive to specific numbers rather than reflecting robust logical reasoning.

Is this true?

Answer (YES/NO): YES